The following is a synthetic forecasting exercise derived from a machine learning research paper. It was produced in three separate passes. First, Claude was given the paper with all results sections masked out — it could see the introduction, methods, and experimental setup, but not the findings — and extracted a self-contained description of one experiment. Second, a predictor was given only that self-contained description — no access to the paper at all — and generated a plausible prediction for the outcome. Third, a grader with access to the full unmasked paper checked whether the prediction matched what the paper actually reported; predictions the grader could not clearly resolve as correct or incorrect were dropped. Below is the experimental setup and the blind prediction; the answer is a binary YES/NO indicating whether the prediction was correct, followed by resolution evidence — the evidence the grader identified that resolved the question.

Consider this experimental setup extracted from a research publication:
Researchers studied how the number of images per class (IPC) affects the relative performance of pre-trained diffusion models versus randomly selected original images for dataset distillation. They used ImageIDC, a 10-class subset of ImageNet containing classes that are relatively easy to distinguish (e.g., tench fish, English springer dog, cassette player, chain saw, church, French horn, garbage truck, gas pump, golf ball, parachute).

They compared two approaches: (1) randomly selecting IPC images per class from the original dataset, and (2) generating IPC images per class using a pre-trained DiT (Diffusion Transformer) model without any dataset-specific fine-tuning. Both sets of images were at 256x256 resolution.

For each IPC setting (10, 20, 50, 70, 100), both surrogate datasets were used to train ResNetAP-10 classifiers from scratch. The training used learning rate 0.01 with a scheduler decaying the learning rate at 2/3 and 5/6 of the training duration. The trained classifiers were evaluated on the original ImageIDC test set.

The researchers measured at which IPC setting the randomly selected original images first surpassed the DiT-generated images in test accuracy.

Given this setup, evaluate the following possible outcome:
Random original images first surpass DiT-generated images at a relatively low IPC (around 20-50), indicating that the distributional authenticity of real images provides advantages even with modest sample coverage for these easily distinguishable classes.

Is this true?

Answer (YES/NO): YES